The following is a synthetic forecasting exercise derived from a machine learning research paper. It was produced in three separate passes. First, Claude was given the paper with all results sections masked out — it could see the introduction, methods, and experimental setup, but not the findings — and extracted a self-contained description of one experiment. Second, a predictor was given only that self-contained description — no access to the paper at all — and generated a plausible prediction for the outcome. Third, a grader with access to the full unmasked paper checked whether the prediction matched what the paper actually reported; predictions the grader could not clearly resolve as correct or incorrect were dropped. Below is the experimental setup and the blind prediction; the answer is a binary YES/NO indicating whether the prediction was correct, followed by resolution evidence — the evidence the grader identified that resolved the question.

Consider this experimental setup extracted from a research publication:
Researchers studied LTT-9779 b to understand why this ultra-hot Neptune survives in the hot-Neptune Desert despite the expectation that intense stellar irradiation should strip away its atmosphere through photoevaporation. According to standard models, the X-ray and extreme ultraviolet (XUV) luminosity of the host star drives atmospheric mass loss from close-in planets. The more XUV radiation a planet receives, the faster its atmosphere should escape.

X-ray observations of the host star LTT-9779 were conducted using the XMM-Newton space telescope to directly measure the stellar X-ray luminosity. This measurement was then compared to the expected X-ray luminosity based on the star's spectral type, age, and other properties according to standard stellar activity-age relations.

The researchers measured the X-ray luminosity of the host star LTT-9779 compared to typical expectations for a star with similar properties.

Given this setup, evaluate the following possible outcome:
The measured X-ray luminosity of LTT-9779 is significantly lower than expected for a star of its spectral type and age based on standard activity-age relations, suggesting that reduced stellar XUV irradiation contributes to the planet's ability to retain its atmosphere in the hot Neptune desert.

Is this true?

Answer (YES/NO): YES